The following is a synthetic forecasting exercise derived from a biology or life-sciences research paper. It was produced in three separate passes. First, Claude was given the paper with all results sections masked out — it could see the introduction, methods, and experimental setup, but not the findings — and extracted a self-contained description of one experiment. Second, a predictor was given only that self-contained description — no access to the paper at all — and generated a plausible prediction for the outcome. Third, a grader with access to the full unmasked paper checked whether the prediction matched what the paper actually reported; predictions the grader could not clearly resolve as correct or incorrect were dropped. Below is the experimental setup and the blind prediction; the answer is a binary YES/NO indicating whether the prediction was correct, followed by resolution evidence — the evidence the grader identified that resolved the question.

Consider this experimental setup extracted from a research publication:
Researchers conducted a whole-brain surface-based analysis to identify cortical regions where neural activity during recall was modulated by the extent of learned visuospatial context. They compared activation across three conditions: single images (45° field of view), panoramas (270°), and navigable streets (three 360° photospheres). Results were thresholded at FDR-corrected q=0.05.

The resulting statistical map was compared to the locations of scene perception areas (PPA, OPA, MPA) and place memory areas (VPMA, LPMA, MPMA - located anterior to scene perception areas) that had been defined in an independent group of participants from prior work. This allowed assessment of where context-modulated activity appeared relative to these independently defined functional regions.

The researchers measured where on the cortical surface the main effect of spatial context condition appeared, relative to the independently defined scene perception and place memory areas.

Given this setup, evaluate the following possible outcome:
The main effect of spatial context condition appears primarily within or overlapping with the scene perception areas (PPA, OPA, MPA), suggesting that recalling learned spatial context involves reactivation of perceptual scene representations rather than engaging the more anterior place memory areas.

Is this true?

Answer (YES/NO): NO